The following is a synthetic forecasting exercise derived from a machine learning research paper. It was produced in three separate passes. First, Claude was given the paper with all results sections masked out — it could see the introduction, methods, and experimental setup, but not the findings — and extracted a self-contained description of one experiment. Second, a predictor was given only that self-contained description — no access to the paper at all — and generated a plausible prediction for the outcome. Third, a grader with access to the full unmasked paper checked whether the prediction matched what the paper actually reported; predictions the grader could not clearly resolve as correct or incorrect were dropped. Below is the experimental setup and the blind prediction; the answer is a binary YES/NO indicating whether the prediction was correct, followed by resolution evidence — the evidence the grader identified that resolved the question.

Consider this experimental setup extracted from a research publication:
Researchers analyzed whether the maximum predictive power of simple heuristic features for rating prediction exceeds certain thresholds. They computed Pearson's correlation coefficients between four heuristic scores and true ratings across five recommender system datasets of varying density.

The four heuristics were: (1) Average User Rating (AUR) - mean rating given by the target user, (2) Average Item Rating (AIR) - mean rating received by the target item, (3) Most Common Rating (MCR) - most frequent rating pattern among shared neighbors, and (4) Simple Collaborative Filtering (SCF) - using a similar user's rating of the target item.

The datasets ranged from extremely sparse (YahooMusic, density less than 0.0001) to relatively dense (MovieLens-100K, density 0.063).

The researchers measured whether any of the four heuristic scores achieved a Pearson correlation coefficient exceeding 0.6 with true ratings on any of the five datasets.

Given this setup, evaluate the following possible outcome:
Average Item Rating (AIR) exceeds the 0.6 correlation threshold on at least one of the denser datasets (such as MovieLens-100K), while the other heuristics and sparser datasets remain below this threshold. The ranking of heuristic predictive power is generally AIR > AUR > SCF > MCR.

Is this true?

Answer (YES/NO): NO